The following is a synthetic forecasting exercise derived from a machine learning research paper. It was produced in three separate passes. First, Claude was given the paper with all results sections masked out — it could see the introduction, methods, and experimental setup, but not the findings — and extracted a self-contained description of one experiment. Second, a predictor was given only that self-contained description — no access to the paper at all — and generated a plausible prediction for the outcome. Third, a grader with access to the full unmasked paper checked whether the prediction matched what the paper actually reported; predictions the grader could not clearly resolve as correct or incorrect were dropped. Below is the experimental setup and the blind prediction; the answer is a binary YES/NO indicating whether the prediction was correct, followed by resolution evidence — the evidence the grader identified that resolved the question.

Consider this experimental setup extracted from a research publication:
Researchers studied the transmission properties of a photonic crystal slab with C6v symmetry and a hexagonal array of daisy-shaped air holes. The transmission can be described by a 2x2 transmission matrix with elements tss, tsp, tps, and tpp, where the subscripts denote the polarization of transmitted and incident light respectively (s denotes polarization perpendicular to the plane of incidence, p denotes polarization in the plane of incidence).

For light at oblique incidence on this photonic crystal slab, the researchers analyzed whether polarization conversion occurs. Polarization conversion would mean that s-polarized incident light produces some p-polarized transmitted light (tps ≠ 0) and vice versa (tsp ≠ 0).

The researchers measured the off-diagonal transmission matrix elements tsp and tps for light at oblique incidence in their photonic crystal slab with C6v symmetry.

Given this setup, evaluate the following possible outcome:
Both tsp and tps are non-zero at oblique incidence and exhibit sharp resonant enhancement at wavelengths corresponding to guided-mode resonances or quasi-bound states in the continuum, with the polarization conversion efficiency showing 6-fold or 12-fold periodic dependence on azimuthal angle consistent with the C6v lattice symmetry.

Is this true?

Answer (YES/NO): NO